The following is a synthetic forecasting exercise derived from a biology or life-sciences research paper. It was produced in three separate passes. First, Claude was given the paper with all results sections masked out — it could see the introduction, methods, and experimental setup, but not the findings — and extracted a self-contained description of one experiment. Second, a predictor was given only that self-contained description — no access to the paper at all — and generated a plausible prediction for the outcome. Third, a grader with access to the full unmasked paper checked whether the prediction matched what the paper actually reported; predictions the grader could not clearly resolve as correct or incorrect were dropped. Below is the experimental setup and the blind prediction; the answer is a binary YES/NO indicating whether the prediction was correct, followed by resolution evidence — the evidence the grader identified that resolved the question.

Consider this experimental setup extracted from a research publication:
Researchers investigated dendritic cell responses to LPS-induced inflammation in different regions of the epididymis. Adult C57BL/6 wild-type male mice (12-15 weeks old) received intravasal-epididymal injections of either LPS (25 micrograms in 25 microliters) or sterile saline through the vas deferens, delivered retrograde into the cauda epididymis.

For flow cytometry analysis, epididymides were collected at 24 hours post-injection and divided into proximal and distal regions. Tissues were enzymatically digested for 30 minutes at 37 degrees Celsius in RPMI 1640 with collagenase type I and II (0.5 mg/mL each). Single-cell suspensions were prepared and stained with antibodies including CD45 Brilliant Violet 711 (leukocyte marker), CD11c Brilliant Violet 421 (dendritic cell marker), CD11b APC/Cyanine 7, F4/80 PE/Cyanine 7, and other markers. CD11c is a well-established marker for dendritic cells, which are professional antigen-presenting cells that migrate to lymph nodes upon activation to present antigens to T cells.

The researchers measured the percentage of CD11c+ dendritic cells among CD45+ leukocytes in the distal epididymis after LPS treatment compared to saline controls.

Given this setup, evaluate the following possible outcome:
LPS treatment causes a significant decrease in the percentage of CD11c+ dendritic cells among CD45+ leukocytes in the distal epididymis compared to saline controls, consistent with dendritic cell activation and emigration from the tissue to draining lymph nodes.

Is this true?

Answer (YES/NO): YES